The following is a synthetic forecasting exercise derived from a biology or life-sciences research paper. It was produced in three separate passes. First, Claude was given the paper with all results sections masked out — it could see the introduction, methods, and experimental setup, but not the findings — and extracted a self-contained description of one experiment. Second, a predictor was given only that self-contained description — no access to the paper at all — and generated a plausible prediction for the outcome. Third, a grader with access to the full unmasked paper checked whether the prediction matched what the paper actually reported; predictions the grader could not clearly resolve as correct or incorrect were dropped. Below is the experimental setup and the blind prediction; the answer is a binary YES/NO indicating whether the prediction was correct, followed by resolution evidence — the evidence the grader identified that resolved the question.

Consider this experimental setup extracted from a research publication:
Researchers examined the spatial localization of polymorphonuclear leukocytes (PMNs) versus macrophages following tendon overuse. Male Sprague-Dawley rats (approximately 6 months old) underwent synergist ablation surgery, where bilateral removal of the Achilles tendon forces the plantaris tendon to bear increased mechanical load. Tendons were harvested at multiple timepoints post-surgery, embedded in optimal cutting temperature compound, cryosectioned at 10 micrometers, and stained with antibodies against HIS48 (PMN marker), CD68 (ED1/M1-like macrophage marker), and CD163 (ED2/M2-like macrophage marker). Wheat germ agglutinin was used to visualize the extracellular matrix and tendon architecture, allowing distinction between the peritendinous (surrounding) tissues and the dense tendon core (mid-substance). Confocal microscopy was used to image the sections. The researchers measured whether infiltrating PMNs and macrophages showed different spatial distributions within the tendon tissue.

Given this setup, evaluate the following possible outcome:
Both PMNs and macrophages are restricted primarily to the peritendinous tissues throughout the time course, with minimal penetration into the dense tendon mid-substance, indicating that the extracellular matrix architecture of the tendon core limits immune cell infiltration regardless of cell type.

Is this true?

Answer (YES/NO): NO